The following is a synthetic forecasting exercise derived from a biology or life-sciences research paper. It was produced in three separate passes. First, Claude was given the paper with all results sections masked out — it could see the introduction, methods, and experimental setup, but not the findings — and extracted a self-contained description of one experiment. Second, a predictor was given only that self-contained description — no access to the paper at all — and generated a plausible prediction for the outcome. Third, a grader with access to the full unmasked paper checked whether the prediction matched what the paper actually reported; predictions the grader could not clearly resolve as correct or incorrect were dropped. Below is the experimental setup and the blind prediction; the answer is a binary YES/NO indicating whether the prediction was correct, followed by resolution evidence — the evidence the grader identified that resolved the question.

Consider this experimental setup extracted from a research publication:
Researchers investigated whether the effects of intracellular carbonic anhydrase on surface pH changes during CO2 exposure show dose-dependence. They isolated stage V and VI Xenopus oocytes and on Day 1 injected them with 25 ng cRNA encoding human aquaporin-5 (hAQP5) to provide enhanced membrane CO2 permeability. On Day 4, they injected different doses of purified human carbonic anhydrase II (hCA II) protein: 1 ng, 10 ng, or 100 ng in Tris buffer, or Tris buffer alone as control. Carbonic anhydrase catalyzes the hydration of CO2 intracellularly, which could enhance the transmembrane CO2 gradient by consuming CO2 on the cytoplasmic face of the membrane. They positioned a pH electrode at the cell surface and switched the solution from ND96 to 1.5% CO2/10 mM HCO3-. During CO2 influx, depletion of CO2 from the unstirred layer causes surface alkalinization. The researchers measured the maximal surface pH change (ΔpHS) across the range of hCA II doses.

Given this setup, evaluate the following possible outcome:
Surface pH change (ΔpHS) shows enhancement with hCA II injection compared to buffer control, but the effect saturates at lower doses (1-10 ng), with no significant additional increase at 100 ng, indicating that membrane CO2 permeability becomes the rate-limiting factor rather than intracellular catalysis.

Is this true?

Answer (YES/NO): NO